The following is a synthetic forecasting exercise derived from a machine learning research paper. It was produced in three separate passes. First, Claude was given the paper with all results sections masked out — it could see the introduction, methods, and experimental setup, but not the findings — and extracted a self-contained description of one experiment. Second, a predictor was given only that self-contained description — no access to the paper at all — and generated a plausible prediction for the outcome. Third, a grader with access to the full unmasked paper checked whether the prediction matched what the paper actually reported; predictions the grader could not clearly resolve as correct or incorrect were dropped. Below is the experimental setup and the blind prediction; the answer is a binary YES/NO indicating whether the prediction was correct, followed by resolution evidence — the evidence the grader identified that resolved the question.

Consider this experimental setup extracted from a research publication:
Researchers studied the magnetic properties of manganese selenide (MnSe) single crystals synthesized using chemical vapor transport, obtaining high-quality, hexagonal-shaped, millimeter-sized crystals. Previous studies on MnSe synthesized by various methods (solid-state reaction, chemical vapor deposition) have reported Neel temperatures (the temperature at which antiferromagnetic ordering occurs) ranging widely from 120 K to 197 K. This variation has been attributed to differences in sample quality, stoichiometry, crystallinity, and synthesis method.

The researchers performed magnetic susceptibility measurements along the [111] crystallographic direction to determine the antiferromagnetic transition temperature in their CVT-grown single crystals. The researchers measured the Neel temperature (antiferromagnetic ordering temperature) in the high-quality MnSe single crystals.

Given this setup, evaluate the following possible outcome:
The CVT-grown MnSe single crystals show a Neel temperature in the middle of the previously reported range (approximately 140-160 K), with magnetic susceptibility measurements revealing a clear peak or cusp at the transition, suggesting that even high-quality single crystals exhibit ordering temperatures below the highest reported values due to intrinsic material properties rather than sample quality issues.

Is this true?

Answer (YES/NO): NO